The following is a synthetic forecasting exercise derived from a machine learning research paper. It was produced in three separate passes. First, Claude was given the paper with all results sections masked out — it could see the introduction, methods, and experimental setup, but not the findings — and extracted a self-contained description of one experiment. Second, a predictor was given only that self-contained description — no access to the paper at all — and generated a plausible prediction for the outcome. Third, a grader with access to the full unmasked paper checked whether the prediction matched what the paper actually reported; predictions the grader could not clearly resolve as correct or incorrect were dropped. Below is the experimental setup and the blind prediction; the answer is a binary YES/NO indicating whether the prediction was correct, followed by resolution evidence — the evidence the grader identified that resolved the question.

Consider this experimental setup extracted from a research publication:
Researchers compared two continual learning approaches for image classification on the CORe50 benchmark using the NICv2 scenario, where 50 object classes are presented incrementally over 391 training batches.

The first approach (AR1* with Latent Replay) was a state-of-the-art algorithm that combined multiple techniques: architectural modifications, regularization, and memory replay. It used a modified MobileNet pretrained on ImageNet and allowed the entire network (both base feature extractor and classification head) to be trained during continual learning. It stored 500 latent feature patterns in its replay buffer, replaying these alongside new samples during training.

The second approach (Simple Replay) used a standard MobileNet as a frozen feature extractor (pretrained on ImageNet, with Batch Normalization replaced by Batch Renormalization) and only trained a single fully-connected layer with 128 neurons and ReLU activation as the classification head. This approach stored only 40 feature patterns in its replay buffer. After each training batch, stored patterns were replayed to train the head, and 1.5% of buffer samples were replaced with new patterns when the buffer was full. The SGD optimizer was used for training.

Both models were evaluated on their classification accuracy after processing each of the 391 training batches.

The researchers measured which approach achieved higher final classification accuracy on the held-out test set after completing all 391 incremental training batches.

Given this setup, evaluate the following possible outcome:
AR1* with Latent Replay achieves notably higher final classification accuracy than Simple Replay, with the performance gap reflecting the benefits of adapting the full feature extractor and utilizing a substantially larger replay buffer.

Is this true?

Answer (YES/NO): NO